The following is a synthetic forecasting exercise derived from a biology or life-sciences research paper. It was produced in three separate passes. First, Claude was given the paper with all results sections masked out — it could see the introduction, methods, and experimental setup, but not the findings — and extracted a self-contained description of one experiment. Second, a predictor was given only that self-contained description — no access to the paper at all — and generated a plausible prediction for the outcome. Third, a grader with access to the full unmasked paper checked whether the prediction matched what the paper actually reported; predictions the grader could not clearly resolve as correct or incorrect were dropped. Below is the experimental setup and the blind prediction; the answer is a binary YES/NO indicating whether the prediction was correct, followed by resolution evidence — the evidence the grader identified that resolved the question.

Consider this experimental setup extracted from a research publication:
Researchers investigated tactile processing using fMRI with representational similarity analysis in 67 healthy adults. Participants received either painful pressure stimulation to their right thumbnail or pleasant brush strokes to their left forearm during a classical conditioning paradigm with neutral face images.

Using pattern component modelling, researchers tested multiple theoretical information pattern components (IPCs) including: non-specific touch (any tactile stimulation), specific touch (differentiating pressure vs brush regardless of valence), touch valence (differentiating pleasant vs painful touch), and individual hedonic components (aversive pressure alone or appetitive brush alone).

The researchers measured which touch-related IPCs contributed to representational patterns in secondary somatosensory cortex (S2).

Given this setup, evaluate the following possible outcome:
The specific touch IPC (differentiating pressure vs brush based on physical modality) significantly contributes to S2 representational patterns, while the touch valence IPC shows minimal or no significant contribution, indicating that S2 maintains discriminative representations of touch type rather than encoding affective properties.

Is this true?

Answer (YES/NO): NO